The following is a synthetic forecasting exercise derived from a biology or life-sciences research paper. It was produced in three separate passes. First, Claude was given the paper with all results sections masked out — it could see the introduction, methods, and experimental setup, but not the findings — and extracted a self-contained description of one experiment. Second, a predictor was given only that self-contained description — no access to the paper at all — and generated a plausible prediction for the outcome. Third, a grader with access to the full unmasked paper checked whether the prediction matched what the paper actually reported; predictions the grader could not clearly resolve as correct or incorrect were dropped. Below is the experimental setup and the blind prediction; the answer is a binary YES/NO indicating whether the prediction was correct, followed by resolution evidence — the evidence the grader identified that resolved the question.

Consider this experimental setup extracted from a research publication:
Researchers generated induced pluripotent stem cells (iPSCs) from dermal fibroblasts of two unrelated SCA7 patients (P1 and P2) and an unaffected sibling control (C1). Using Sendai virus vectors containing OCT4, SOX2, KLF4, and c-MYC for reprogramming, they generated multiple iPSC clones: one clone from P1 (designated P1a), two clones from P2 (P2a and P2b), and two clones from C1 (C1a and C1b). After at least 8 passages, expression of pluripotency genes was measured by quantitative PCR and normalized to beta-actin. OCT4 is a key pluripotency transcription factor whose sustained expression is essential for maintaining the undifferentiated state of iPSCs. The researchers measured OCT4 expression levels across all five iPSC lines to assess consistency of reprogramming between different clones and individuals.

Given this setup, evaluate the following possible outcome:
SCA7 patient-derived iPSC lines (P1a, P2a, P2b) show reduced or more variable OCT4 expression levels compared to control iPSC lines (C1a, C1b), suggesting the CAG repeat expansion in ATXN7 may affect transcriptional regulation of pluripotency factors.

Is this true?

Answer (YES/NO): NO